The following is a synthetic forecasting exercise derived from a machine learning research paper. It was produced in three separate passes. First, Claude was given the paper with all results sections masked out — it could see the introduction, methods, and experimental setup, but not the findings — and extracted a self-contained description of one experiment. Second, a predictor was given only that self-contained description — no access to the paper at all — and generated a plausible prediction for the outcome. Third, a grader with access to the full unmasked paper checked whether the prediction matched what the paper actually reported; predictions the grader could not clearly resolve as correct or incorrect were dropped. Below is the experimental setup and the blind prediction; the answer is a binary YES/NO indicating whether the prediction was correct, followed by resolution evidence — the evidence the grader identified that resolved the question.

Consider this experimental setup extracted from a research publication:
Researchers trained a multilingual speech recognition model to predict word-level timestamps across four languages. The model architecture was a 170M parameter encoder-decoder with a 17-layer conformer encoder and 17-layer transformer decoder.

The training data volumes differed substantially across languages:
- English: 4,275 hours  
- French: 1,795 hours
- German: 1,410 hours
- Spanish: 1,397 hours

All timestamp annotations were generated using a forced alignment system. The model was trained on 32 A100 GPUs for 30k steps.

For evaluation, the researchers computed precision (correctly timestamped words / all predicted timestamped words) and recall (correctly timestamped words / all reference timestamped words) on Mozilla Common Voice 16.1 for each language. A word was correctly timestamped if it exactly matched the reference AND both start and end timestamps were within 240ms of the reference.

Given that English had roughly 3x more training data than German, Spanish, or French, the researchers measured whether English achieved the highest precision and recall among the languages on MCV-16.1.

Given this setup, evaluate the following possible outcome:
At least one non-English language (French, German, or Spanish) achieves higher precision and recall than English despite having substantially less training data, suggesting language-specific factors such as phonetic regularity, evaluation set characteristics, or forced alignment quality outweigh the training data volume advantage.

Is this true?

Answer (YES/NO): YES